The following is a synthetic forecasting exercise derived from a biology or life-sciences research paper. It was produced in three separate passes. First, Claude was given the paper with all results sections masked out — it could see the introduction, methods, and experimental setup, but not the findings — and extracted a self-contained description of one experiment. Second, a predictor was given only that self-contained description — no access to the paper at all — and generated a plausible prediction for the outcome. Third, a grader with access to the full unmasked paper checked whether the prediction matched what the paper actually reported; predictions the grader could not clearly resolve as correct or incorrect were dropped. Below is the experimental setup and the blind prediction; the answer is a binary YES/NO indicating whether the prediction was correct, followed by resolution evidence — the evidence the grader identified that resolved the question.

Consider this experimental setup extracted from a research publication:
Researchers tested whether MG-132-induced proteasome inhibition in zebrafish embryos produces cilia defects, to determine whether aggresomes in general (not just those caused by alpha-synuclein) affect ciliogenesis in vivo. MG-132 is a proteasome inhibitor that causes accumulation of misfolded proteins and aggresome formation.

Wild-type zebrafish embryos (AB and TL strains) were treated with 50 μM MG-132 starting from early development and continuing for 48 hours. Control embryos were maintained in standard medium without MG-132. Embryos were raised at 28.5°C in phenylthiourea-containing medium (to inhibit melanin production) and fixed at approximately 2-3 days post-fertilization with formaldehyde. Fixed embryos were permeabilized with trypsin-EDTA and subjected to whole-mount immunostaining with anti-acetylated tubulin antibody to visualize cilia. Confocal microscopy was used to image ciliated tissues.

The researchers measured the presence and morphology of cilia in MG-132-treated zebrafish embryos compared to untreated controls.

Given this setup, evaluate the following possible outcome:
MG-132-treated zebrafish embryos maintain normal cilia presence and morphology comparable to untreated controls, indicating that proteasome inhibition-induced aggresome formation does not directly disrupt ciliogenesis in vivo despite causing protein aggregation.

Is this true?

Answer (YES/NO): NO